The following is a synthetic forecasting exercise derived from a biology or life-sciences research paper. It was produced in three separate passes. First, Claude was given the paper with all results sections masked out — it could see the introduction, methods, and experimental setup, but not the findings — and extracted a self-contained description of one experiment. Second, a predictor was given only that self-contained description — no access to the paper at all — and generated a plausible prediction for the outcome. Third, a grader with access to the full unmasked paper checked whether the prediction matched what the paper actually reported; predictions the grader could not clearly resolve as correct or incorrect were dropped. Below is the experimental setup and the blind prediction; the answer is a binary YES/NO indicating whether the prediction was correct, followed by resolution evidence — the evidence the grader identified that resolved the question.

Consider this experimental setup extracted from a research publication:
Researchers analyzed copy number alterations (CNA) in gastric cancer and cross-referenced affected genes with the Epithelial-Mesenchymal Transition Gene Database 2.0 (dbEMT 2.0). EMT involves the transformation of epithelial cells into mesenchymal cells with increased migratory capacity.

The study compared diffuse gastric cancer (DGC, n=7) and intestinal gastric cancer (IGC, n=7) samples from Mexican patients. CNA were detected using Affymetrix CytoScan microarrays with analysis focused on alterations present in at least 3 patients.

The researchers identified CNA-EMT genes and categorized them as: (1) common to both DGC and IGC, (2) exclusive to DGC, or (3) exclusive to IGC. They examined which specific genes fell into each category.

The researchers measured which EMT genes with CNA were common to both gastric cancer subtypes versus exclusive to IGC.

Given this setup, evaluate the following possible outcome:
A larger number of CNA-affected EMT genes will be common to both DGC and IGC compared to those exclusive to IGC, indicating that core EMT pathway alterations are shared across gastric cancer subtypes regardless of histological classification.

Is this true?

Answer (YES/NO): YES